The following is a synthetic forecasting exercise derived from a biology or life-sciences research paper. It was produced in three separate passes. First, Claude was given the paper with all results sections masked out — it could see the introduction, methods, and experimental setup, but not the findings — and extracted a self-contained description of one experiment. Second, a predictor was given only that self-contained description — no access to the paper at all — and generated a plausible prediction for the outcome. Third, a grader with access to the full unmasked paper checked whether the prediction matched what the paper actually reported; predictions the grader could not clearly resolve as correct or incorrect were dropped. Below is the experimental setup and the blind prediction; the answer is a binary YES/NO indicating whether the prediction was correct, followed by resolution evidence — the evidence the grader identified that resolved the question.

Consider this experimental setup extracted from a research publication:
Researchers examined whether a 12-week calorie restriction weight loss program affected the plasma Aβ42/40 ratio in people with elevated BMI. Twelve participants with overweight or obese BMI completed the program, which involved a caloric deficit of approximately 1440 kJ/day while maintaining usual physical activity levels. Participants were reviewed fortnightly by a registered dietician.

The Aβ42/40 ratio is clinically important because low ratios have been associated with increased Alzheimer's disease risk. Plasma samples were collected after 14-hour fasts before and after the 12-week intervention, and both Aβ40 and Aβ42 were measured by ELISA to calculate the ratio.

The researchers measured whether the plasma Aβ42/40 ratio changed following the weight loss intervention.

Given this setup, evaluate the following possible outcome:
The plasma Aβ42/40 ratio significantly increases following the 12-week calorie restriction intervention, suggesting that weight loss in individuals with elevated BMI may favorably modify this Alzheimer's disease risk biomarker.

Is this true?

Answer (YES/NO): NO